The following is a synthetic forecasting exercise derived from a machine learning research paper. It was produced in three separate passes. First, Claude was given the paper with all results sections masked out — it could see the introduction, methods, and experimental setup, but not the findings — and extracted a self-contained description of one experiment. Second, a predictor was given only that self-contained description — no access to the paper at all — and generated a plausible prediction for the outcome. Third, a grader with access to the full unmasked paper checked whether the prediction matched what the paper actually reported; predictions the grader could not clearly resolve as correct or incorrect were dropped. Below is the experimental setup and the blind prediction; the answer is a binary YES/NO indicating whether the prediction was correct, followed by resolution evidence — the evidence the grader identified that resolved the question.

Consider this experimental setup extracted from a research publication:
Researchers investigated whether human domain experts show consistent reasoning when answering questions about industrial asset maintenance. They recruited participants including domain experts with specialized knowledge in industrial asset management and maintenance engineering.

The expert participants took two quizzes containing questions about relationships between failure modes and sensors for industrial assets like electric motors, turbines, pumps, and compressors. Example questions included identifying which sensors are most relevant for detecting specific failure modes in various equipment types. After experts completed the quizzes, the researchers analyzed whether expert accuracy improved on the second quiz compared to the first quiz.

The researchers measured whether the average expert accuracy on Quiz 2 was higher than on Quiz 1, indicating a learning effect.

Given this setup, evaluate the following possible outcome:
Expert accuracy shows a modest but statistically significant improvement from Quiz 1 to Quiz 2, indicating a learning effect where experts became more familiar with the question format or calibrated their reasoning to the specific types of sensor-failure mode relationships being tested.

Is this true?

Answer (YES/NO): NO